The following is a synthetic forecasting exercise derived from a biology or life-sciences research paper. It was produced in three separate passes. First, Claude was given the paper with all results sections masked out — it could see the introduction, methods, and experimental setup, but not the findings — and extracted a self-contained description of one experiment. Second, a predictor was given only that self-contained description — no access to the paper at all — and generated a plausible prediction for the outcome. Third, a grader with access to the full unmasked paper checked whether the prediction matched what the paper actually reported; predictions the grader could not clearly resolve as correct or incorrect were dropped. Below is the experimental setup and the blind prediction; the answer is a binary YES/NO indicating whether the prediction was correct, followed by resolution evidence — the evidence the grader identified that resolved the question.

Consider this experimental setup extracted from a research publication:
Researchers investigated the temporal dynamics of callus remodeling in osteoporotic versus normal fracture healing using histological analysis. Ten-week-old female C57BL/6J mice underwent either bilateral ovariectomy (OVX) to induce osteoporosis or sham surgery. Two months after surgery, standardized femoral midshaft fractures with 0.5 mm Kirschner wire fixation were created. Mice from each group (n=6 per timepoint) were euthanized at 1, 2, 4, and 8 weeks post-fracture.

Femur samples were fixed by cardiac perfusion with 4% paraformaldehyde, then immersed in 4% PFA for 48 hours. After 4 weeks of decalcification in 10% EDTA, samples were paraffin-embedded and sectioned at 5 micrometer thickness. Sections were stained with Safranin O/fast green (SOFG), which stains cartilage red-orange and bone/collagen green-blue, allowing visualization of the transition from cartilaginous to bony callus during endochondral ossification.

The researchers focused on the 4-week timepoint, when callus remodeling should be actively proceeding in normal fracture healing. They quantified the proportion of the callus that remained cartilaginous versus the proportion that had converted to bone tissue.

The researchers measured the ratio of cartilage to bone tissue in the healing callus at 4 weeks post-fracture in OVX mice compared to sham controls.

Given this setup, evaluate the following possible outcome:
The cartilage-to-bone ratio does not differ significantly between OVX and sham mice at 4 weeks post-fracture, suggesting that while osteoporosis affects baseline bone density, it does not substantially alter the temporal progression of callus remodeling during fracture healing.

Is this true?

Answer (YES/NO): NO